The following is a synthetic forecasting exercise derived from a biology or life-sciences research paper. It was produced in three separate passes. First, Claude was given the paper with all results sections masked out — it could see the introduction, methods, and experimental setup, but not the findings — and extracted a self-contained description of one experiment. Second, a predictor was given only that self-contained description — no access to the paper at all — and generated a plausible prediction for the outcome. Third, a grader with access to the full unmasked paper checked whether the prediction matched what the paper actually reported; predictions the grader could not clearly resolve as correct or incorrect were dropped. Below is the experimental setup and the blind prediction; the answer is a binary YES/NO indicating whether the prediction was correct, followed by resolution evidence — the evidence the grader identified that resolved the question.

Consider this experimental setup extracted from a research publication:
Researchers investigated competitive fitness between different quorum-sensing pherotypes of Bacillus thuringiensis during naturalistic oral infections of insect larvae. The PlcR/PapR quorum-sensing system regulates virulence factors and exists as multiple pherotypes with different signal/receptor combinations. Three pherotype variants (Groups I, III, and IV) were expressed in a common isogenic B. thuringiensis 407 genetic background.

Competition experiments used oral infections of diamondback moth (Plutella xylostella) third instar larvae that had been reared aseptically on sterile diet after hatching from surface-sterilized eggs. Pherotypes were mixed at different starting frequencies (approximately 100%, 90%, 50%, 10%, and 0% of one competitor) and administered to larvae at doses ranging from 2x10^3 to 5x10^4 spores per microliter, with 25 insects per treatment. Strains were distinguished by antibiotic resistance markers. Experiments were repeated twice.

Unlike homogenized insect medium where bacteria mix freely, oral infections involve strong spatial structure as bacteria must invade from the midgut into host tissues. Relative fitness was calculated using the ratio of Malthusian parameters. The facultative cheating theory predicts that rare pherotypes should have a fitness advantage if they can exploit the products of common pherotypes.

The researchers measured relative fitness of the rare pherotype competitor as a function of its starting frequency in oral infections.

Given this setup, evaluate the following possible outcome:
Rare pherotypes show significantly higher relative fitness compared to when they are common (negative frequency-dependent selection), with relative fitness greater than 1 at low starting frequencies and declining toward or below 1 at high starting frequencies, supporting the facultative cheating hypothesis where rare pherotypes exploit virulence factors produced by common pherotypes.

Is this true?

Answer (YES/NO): NO